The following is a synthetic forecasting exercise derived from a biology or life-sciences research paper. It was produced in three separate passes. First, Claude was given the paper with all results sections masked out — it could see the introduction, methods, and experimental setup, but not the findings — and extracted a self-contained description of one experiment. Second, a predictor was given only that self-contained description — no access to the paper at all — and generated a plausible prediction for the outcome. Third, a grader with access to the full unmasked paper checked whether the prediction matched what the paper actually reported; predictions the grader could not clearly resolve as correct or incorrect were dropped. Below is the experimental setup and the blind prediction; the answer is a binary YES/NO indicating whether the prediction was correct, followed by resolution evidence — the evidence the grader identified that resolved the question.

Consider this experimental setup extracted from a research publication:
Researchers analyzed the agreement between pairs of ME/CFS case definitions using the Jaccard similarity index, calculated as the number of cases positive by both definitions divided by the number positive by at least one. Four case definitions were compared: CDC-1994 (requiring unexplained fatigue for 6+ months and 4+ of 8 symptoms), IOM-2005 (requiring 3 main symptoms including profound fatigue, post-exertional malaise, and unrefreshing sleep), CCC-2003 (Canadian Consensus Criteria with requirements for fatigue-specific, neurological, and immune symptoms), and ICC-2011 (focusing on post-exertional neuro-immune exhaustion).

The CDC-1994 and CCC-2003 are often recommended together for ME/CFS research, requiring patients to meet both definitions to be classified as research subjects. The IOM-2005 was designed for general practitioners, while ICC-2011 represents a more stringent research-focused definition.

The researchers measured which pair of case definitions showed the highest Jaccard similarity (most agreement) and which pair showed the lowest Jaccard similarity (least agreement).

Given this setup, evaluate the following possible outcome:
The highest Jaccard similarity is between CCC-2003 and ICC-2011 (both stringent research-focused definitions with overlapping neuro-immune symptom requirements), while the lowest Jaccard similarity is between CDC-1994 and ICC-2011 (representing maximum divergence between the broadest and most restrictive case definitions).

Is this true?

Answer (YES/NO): NO